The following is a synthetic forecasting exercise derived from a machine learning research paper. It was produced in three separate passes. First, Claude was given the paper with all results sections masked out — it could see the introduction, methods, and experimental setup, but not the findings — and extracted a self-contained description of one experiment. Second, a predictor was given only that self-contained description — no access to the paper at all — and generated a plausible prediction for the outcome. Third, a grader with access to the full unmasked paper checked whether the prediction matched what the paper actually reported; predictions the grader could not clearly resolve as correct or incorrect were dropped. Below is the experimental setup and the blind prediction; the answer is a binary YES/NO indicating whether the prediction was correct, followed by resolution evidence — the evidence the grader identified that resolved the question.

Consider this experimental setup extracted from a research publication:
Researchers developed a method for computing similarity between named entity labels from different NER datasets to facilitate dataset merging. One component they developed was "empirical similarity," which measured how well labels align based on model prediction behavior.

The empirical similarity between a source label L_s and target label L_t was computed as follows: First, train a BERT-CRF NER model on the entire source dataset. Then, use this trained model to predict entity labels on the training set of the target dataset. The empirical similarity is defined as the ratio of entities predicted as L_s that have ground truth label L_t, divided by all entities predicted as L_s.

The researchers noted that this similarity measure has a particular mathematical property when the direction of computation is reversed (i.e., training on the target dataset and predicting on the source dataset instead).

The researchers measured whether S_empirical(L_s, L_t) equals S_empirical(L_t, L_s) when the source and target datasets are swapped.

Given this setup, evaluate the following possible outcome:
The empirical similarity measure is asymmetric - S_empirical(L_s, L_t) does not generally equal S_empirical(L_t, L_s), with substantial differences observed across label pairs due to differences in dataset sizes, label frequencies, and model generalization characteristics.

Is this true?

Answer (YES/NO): YES